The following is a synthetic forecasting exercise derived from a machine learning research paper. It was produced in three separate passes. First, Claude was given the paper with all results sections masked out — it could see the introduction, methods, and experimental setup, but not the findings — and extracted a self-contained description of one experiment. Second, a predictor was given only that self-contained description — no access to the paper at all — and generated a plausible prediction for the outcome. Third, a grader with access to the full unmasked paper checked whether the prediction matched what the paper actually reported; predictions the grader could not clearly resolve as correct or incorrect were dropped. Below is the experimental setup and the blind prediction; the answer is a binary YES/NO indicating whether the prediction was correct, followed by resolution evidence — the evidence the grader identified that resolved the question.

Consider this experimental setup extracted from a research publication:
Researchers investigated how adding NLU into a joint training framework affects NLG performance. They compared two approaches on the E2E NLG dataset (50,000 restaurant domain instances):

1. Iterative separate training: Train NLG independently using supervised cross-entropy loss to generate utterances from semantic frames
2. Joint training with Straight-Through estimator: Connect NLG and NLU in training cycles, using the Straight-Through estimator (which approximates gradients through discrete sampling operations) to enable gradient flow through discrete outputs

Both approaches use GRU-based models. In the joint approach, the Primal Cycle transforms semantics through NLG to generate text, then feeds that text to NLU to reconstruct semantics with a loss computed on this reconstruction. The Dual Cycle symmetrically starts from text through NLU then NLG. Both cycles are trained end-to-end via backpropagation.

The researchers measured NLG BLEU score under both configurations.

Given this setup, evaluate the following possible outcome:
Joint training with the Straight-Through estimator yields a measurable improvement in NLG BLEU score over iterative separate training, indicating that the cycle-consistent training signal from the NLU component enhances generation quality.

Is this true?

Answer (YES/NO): NO